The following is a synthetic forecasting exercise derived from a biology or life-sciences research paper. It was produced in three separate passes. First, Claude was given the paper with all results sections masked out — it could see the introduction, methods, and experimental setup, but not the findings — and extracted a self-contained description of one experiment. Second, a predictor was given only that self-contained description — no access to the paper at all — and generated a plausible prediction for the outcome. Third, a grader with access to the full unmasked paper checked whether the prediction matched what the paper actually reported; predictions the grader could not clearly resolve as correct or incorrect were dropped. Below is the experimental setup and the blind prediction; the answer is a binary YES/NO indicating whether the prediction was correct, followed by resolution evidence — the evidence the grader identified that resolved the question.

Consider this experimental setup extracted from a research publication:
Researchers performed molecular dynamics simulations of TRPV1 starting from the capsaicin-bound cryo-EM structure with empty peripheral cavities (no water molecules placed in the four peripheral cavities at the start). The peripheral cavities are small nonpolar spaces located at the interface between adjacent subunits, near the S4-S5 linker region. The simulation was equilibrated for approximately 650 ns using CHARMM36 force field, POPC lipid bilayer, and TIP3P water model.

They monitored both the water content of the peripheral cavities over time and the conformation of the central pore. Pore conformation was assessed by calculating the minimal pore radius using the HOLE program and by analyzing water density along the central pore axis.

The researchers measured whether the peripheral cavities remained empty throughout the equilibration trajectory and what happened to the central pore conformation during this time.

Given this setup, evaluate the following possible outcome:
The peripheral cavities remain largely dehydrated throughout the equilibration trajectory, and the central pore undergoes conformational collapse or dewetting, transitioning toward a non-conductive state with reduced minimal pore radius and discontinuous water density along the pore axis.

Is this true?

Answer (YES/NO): NO